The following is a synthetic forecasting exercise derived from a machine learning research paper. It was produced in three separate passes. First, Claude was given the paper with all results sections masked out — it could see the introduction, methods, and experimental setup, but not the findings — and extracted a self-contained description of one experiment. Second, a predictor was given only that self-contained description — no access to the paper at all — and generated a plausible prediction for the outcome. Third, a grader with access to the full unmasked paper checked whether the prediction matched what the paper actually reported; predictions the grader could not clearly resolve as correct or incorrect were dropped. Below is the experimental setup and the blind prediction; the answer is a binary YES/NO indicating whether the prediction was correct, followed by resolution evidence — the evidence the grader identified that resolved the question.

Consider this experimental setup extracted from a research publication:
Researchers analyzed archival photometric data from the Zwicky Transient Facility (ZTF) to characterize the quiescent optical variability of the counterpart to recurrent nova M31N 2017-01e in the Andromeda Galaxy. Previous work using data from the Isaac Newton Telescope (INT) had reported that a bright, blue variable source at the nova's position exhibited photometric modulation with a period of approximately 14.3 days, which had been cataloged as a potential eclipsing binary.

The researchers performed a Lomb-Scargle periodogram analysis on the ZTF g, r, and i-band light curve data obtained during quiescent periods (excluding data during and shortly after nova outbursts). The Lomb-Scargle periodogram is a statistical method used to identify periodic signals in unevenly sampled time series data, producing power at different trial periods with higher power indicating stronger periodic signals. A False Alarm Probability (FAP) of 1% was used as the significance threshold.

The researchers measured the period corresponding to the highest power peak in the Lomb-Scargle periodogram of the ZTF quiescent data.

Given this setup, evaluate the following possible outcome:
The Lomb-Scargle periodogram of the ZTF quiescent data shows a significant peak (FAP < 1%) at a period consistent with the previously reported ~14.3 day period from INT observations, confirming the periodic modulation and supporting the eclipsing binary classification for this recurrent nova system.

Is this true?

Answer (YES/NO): NO